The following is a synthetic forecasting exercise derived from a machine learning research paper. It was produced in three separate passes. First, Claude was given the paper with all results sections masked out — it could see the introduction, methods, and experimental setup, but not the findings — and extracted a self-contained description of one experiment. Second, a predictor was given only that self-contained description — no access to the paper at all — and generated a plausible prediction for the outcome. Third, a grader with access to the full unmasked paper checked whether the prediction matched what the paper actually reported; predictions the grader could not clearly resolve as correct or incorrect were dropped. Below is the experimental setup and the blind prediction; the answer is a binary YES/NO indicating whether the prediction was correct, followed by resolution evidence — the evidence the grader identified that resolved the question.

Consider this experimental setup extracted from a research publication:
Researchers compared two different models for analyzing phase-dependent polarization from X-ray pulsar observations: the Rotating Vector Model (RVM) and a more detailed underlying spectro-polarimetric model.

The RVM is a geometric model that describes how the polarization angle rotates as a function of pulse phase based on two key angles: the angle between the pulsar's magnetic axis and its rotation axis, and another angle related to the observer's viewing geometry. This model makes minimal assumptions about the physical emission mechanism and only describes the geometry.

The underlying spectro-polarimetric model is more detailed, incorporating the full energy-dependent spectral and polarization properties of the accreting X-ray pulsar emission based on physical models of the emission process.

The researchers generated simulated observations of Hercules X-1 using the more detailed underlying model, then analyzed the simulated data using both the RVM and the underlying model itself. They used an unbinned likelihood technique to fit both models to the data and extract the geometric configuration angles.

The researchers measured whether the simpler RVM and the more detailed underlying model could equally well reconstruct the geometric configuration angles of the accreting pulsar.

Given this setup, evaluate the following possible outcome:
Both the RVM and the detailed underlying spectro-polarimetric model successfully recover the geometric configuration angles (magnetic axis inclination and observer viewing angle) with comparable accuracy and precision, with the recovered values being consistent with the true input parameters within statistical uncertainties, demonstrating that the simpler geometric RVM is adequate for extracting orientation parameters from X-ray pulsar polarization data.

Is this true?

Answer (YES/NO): YES